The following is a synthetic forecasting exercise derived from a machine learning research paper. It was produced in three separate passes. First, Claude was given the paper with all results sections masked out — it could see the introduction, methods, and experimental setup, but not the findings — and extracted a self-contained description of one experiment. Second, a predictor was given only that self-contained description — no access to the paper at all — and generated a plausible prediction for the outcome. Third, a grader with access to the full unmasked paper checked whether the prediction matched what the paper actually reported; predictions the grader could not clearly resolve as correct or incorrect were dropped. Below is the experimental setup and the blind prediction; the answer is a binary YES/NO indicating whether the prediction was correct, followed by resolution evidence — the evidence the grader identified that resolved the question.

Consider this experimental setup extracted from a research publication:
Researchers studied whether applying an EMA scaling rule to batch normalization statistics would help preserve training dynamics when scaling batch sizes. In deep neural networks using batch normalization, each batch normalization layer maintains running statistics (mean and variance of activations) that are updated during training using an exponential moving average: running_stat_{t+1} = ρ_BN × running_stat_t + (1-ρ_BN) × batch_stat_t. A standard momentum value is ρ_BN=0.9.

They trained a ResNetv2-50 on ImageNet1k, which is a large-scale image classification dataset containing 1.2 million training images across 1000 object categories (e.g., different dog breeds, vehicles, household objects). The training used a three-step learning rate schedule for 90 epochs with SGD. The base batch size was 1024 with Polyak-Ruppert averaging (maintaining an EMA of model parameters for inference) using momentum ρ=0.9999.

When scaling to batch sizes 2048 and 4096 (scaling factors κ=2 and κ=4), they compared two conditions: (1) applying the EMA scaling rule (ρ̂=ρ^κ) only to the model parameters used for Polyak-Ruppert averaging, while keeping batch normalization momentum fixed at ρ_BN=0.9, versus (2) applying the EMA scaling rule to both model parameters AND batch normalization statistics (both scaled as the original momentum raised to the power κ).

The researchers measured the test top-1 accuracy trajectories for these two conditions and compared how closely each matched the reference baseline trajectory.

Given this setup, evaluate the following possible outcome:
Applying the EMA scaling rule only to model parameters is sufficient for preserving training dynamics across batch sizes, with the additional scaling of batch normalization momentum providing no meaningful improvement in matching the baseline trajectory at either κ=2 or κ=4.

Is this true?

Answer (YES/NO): NO